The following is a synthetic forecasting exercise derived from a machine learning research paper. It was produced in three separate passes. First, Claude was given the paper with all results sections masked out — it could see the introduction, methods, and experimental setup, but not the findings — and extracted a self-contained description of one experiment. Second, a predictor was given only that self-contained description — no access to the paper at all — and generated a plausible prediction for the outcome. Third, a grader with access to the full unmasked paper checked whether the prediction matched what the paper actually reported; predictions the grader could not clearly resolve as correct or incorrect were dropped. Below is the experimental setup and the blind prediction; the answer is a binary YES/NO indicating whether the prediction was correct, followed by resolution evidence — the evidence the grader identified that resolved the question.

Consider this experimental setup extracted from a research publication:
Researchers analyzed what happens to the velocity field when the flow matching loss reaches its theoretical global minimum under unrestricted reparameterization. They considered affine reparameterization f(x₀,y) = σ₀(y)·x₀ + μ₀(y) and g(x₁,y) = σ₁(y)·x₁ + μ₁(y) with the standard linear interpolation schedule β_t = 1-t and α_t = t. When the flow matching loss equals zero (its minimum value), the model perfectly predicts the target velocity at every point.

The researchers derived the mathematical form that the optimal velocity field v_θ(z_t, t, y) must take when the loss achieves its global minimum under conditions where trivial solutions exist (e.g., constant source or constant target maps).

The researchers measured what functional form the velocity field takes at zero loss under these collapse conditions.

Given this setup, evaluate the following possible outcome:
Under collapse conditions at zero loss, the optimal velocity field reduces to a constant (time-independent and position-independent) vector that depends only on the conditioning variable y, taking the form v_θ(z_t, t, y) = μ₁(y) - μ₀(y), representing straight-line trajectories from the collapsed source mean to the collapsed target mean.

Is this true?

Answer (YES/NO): NO